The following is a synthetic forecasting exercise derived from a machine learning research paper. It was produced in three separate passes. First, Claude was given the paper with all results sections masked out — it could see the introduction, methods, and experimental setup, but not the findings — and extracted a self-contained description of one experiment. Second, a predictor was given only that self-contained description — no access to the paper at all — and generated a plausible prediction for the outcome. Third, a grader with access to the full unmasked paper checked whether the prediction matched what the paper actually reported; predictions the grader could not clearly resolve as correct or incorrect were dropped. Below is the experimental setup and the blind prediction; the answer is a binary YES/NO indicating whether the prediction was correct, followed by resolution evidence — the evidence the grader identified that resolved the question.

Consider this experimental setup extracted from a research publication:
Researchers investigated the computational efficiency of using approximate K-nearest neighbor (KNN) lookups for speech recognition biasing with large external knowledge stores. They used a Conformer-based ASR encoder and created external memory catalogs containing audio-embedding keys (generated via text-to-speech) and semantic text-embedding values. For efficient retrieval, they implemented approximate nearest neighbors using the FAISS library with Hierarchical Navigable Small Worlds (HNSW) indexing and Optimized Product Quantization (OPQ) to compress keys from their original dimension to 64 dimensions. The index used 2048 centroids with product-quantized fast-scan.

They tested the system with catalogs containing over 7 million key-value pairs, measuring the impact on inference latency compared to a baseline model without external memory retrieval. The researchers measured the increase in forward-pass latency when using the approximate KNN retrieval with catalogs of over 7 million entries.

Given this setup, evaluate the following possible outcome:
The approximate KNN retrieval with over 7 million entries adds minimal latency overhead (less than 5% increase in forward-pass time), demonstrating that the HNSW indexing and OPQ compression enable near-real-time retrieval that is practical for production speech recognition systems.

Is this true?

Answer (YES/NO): NO